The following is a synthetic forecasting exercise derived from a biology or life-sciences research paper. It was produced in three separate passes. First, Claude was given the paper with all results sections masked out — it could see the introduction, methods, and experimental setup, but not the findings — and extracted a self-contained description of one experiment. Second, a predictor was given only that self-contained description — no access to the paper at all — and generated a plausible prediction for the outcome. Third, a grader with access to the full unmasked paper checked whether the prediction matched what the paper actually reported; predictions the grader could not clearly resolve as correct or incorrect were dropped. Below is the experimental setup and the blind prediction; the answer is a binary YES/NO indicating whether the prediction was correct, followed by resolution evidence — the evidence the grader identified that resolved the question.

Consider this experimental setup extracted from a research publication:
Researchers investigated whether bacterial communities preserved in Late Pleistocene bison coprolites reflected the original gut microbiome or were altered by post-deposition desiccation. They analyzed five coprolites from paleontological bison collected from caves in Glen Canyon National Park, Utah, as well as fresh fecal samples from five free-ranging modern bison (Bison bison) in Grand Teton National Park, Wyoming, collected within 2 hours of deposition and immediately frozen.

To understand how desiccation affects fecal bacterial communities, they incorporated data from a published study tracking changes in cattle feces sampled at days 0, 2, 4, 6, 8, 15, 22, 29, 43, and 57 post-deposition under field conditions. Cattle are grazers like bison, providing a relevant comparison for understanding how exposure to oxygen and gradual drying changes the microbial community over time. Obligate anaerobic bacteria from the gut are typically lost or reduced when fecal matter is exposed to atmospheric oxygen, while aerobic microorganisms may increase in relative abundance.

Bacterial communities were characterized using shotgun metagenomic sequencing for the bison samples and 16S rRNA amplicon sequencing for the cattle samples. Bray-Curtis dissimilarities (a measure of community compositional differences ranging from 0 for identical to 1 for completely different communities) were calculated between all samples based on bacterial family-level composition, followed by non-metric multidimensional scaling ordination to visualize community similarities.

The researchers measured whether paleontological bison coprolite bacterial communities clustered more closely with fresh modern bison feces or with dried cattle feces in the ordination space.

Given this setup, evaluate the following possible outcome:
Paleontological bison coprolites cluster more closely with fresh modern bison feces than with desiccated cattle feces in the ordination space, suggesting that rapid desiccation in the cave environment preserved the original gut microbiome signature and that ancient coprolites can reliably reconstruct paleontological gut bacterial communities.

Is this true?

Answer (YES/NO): NO